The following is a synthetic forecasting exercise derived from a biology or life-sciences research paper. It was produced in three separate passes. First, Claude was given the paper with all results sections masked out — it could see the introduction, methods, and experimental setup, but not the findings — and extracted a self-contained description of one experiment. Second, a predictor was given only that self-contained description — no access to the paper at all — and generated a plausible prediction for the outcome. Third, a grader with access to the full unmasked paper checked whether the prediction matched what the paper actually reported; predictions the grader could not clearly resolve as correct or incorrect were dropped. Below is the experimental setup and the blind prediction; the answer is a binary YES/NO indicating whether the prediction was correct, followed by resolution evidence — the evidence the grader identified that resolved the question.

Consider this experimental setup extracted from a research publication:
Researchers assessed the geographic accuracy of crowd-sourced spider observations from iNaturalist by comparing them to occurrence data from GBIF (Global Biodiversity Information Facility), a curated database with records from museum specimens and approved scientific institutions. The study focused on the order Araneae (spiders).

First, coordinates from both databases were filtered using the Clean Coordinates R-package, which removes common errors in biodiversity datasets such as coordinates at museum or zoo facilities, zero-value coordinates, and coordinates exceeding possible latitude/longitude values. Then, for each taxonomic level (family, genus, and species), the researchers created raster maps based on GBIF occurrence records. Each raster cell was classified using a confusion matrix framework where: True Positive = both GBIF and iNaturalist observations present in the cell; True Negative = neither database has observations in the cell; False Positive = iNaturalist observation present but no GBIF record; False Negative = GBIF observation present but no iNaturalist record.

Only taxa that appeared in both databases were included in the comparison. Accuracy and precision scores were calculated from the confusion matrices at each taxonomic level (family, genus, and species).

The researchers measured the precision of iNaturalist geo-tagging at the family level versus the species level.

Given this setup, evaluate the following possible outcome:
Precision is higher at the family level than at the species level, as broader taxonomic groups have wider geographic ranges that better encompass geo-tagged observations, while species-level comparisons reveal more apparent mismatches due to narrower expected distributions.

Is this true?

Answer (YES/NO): NO